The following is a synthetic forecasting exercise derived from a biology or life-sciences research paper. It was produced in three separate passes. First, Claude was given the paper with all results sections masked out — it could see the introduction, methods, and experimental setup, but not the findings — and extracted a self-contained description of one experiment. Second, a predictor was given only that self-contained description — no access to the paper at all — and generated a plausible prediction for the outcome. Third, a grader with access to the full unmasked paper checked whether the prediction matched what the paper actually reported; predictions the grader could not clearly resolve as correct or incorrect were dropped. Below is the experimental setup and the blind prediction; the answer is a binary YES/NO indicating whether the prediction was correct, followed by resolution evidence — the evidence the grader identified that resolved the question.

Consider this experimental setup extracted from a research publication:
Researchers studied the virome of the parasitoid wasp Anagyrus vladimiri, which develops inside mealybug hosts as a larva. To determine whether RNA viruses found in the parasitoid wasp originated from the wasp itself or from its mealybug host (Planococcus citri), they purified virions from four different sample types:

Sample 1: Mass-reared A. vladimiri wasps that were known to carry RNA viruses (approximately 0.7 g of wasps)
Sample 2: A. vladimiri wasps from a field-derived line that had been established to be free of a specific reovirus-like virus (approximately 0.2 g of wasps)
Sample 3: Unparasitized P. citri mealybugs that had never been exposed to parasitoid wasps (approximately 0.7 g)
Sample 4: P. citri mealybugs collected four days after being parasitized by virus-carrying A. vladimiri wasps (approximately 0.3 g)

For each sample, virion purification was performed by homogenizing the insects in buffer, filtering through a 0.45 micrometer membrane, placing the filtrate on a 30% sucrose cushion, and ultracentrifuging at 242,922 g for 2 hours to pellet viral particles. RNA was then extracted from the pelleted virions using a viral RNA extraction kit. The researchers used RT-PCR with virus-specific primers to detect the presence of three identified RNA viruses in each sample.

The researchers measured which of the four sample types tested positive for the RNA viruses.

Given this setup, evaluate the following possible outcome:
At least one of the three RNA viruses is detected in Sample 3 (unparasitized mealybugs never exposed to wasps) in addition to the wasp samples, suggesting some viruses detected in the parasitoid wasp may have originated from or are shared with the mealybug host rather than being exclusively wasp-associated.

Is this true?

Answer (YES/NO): YES